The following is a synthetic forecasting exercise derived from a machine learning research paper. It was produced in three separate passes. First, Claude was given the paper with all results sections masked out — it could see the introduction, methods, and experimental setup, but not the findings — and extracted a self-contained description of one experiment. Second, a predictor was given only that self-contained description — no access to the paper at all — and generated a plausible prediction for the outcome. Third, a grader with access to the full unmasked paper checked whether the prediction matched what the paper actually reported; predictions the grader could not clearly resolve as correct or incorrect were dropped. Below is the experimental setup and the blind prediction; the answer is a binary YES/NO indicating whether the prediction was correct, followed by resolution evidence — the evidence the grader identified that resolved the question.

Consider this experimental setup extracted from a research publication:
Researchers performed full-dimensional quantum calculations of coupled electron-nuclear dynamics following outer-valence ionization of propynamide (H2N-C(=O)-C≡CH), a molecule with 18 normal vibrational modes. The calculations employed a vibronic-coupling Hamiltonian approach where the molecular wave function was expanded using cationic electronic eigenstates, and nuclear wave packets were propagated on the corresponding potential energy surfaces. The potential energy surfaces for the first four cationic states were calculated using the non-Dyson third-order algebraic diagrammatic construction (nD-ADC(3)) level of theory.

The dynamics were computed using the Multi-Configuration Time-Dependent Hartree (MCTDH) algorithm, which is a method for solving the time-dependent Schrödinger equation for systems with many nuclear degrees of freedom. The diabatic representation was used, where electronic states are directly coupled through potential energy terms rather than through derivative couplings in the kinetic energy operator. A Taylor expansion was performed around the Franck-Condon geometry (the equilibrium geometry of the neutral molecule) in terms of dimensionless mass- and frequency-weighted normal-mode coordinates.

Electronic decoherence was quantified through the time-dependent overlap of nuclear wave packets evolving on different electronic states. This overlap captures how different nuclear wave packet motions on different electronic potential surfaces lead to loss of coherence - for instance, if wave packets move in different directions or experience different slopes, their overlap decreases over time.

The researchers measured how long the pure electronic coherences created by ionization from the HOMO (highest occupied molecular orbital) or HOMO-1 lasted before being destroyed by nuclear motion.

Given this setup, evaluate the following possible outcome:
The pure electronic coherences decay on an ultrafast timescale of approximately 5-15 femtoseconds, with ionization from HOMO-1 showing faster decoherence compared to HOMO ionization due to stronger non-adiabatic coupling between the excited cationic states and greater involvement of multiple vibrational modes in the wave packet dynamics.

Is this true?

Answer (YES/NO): NO